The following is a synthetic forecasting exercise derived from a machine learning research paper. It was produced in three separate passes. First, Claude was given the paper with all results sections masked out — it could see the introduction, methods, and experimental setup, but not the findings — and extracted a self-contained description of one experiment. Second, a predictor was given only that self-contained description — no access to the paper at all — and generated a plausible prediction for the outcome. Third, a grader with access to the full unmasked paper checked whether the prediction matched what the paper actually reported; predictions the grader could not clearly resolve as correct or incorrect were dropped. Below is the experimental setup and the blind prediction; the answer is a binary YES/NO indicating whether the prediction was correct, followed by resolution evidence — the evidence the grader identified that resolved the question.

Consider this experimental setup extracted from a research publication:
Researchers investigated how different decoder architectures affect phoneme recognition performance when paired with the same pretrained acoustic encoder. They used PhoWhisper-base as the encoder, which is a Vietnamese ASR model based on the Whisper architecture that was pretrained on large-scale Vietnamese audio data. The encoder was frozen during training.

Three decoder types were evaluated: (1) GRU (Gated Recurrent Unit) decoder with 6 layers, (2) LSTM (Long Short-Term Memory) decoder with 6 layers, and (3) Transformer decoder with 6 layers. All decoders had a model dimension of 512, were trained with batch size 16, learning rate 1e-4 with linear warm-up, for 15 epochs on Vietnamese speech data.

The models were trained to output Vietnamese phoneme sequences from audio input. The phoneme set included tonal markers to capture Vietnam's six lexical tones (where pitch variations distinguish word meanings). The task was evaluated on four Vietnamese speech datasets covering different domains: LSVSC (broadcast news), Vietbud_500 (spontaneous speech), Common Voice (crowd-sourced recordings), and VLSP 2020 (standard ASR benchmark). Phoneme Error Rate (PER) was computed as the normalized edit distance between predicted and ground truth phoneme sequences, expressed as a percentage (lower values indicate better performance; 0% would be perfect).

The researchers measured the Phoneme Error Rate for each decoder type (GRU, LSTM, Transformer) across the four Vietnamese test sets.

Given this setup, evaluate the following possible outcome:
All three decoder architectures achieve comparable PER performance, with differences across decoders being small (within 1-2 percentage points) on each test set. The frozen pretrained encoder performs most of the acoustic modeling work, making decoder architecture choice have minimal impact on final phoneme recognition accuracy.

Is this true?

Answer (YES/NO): NO